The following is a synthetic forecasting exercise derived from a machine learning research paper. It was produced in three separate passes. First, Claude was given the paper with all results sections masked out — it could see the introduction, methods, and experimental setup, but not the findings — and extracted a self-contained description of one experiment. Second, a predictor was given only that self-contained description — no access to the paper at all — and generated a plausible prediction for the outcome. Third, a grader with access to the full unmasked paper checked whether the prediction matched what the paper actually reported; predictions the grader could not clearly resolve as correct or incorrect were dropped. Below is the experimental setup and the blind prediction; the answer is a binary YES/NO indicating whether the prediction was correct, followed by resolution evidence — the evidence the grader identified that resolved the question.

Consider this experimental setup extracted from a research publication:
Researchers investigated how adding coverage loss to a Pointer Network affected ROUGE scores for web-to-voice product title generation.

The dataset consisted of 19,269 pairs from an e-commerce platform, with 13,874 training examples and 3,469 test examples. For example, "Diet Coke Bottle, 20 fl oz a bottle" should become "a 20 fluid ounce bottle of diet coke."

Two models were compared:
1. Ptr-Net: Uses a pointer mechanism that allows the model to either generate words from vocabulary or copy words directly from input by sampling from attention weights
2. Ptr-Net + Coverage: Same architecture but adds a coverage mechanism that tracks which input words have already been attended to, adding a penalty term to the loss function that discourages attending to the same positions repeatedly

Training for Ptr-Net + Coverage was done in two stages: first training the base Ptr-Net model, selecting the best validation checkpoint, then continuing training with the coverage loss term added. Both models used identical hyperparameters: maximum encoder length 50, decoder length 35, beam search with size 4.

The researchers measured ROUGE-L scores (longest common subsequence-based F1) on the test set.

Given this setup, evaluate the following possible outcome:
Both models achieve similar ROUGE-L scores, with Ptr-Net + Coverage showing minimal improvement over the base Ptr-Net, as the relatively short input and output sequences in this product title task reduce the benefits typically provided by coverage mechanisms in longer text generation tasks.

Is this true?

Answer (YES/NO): NO